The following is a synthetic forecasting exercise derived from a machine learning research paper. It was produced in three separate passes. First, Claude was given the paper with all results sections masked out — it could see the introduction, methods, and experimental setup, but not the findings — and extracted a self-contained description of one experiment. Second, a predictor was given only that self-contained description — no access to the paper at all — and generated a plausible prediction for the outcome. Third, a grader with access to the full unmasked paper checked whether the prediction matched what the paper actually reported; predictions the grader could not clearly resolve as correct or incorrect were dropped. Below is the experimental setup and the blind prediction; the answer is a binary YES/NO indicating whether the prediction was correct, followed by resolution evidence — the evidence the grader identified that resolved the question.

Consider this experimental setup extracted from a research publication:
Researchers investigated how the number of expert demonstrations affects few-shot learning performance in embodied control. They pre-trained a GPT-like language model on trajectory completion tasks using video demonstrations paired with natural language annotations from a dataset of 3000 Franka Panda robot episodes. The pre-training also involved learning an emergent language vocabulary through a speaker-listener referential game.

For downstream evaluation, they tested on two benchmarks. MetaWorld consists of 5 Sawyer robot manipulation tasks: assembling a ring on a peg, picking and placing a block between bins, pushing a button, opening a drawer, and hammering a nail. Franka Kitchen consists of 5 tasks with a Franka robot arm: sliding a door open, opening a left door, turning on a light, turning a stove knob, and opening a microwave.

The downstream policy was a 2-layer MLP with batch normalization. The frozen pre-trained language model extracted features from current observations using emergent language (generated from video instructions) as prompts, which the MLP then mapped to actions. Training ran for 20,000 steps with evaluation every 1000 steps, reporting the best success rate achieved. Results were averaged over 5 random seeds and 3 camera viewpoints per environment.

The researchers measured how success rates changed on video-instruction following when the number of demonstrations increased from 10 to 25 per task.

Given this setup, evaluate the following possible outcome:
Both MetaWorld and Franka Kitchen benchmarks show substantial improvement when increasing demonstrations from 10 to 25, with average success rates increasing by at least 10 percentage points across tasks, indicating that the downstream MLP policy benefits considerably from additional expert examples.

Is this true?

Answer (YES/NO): NO